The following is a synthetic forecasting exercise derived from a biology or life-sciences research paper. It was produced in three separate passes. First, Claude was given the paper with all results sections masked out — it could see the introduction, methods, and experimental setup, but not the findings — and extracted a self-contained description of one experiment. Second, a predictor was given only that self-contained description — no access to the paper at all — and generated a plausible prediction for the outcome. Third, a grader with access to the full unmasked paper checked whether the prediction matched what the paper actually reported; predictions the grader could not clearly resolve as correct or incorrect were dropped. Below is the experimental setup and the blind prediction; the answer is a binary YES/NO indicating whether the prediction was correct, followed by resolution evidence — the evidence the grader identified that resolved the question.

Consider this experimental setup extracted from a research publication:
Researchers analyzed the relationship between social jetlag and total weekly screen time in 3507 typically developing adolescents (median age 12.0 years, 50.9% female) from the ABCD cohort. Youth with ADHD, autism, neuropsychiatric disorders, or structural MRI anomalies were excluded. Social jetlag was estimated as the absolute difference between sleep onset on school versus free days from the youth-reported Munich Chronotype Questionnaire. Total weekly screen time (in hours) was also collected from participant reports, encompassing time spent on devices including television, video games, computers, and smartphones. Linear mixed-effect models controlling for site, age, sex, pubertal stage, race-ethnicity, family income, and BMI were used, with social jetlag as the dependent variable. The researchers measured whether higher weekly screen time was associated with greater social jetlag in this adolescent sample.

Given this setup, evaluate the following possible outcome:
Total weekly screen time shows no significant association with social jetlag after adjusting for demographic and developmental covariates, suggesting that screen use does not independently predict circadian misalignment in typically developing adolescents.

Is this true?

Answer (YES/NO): NO